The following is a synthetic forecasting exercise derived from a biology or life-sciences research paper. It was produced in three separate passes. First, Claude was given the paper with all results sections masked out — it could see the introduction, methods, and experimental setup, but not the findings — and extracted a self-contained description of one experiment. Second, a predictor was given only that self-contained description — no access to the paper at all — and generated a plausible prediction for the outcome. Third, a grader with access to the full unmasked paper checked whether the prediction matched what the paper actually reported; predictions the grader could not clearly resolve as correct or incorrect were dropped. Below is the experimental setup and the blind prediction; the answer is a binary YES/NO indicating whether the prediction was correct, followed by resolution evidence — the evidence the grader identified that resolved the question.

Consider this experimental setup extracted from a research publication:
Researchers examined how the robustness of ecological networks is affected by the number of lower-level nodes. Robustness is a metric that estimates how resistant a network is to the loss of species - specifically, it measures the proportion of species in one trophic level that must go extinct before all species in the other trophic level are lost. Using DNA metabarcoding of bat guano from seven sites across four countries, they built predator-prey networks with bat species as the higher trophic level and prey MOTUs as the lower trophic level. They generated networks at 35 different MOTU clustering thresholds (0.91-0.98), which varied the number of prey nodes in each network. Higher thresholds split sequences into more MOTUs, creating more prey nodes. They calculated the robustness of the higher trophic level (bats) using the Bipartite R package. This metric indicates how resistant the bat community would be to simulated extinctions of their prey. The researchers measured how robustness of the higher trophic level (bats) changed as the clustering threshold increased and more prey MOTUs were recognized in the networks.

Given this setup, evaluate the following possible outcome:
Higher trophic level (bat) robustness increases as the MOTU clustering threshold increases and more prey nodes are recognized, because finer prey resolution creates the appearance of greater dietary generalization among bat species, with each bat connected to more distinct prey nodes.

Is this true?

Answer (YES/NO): YES